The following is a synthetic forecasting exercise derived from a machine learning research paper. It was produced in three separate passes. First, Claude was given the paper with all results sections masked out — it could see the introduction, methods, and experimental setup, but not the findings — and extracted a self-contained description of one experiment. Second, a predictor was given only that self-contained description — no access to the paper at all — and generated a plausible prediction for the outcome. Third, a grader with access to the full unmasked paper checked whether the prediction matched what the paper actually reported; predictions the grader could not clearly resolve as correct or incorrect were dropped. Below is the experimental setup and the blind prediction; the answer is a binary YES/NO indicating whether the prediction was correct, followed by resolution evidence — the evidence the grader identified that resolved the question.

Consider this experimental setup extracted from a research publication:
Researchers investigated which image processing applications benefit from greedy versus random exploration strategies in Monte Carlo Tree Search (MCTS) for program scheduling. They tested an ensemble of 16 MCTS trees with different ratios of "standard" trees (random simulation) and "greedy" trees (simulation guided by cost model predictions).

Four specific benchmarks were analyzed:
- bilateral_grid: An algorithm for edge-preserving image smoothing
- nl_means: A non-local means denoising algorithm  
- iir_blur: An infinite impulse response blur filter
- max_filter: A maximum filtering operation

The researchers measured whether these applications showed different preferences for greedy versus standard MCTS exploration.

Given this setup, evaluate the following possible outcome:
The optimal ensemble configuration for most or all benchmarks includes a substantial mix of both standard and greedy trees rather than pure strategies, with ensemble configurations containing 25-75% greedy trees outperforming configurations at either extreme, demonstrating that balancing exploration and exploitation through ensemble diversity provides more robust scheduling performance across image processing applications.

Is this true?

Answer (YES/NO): NO